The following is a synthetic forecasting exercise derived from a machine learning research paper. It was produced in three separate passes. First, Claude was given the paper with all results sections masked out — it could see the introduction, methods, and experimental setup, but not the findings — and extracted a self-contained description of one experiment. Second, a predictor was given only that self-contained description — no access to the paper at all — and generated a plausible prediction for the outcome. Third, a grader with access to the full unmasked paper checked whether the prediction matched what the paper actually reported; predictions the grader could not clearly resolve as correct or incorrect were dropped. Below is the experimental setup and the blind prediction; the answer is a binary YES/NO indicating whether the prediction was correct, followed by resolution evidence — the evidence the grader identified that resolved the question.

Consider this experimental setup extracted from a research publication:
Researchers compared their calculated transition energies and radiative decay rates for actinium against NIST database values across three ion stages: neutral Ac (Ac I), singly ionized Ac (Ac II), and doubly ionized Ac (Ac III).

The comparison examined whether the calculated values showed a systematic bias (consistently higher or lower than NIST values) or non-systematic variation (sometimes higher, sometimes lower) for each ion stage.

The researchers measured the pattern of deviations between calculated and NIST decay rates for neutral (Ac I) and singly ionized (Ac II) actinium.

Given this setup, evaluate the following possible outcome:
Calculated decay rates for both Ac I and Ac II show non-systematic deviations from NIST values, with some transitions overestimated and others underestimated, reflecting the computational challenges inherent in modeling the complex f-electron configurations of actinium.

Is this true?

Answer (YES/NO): YES